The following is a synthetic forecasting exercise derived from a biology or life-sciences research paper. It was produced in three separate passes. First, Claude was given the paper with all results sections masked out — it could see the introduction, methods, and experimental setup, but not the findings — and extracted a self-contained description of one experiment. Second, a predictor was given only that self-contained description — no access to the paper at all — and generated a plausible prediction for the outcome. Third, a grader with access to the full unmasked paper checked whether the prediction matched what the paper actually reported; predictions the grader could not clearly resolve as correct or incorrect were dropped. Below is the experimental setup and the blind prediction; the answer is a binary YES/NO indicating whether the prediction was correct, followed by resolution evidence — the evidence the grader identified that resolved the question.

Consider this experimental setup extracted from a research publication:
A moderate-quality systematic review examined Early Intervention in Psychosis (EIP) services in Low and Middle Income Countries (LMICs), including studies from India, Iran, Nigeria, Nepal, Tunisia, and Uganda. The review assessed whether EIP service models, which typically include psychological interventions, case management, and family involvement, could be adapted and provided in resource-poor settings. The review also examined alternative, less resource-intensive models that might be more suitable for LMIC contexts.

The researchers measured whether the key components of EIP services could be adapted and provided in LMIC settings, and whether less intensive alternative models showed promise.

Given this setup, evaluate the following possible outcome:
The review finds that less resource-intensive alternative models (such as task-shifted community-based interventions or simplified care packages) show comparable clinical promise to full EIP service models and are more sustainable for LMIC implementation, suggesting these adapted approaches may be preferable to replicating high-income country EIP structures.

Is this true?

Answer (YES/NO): NO